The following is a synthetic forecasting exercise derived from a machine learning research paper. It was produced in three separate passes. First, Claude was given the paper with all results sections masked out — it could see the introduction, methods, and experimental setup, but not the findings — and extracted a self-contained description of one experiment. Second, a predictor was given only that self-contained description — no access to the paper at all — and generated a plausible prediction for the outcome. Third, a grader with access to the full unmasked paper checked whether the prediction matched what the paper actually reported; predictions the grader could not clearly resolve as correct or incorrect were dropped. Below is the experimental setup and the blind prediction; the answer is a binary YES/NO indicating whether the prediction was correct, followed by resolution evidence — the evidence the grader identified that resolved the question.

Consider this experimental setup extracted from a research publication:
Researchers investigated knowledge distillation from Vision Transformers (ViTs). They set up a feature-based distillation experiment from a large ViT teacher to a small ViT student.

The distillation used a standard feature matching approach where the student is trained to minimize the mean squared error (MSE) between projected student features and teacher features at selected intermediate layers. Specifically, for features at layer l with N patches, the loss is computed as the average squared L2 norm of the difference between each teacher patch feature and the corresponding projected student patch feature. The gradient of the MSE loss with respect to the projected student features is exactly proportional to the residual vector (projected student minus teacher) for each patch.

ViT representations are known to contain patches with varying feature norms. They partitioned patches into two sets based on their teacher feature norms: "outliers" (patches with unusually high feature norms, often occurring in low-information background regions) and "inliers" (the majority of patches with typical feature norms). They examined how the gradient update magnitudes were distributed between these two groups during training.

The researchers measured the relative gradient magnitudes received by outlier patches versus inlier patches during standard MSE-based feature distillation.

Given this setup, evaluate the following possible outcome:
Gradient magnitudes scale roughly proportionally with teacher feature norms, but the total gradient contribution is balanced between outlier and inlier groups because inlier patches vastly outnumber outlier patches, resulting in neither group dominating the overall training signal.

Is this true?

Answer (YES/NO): NO